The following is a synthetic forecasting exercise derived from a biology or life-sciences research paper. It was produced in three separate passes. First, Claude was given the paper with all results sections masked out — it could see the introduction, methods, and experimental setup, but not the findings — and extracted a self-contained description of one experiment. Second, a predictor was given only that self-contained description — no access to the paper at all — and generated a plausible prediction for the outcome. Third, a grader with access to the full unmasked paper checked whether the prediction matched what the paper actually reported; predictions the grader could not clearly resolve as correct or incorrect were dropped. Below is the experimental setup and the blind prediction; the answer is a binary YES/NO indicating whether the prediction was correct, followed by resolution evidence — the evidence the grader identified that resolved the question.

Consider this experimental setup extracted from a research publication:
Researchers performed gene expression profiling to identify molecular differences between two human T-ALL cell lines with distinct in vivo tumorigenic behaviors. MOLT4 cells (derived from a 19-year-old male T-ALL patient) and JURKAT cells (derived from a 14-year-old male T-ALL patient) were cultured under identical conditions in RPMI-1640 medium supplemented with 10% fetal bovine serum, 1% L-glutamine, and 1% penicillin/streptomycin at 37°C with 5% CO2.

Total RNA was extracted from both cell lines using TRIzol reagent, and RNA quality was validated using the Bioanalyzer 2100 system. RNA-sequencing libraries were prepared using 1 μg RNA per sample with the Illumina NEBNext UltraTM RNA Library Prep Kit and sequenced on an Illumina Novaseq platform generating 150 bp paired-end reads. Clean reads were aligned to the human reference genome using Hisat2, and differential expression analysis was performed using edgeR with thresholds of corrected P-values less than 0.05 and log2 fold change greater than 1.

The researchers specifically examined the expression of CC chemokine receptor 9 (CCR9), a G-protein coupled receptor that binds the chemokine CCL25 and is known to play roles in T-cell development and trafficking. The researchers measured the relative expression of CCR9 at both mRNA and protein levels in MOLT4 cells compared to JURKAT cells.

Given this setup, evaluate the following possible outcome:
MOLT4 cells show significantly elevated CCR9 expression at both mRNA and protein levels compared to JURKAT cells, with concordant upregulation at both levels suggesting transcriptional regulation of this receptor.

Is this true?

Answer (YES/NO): YES